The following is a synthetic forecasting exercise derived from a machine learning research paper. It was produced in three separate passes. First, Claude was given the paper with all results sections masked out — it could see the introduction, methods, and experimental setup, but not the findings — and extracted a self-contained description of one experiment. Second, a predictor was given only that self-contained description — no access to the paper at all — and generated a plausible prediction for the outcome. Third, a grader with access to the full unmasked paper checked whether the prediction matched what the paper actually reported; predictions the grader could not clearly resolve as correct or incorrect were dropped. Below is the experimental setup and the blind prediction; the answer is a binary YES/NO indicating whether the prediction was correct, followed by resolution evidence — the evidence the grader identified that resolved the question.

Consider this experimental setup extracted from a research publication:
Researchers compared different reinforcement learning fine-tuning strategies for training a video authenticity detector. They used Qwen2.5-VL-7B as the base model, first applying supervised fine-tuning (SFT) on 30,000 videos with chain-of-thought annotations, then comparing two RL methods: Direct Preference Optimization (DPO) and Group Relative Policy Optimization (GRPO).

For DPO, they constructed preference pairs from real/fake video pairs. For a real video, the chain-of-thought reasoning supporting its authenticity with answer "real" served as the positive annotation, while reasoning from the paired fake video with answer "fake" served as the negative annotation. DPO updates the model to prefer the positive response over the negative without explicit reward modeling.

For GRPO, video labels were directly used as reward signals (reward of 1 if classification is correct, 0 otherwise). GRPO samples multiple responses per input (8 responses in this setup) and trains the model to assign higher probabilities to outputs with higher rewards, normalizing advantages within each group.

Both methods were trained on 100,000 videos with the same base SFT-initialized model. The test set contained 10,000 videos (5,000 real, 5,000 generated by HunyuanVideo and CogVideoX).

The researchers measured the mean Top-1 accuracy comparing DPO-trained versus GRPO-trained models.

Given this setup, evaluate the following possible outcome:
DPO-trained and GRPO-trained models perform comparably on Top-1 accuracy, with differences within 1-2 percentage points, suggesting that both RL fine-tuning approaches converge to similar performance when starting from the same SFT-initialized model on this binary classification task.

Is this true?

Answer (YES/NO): NO